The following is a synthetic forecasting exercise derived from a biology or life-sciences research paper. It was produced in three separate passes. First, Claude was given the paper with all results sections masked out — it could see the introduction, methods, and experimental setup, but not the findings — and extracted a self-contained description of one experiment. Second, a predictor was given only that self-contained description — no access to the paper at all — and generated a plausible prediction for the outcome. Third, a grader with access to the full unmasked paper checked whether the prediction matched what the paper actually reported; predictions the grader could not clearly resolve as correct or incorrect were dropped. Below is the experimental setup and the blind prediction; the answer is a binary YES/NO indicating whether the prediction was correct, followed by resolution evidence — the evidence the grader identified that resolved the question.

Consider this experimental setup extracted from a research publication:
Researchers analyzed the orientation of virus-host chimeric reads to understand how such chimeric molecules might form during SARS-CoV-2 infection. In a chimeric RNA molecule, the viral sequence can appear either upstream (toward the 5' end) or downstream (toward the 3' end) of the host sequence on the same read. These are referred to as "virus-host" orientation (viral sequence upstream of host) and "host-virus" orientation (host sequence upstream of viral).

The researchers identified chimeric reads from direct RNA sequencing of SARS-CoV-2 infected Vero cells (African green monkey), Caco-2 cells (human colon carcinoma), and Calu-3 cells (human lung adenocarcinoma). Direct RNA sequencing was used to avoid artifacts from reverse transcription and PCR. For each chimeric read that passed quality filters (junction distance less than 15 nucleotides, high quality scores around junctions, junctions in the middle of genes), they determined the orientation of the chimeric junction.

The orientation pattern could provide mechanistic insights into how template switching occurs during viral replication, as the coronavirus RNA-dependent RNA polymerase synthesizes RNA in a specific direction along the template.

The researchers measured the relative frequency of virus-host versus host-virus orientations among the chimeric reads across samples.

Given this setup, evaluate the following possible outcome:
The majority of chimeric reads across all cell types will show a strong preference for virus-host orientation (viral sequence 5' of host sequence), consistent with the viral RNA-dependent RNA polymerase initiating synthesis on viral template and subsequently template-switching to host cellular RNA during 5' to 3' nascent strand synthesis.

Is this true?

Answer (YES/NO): NO